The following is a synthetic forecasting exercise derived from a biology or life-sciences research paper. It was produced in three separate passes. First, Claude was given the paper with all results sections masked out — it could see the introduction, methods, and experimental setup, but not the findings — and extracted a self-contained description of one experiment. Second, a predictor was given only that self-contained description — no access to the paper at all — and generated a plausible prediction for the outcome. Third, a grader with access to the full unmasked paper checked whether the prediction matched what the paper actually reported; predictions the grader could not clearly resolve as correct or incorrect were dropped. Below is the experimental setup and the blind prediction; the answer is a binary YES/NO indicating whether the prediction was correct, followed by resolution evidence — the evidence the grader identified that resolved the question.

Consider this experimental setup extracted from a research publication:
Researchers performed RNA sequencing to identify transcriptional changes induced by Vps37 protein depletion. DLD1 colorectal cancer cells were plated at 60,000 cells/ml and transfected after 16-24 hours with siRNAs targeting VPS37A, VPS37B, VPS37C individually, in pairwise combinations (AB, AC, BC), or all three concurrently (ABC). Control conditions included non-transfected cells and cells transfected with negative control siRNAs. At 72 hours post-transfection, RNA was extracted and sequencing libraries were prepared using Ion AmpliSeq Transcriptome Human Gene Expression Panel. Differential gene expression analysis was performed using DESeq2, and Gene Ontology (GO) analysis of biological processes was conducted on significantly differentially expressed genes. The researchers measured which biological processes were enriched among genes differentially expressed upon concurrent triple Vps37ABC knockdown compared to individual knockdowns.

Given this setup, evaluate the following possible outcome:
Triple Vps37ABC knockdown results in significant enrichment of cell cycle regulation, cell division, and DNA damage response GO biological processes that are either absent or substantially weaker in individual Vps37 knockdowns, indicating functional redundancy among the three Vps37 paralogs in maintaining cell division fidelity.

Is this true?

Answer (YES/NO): NO